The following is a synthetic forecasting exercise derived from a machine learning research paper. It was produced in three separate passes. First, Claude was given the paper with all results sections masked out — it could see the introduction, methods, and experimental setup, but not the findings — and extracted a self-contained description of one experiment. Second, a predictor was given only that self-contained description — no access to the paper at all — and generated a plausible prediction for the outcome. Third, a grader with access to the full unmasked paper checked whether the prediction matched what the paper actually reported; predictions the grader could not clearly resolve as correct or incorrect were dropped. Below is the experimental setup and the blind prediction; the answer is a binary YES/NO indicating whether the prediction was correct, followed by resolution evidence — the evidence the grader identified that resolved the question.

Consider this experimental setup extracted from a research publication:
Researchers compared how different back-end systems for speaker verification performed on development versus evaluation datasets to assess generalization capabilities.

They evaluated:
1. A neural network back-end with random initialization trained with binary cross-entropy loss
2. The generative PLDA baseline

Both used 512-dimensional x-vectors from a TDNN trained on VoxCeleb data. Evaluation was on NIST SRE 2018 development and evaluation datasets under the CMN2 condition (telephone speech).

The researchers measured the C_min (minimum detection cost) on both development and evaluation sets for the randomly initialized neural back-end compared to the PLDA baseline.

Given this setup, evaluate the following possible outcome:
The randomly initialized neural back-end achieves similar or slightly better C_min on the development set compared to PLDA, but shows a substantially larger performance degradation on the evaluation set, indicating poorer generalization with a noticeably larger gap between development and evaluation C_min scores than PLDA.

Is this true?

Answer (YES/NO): NO